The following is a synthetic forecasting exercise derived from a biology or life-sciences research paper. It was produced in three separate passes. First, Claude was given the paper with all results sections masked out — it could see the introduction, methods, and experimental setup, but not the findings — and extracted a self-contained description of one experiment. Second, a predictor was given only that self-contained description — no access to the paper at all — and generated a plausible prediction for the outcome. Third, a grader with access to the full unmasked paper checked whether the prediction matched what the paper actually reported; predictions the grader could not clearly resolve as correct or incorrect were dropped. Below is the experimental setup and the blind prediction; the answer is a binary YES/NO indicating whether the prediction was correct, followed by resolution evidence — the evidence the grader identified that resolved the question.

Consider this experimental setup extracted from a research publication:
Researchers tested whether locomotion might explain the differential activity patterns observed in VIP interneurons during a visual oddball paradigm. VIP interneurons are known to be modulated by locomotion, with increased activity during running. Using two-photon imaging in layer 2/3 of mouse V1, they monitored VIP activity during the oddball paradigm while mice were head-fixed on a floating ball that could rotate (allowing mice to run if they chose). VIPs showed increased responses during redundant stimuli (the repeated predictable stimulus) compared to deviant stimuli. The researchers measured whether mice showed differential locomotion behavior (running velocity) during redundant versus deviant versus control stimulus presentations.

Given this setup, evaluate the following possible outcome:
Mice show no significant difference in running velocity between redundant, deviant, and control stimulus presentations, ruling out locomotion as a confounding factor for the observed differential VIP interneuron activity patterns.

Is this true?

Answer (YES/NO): YES